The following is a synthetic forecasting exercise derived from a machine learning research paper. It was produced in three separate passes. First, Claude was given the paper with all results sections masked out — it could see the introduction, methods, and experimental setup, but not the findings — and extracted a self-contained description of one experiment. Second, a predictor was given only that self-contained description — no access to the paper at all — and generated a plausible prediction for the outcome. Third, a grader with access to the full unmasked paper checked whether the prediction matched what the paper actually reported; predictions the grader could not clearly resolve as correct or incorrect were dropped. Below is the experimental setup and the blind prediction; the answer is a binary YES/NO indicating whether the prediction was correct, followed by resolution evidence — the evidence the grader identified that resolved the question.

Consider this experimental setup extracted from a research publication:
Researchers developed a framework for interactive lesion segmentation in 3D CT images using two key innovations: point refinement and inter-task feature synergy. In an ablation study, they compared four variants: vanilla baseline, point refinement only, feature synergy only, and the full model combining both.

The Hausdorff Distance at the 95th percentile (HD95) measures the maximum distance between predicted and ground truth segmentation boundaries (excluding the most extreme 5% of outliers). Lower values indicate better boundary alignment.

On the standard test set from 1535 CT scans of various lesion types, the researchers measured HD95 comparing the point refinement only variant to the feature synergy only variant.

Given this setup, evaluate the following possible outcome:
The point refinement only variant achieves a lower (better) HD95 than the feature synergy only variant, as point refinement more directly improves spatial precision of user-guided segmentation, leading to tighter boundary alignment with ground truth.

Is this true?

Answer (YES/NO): NO